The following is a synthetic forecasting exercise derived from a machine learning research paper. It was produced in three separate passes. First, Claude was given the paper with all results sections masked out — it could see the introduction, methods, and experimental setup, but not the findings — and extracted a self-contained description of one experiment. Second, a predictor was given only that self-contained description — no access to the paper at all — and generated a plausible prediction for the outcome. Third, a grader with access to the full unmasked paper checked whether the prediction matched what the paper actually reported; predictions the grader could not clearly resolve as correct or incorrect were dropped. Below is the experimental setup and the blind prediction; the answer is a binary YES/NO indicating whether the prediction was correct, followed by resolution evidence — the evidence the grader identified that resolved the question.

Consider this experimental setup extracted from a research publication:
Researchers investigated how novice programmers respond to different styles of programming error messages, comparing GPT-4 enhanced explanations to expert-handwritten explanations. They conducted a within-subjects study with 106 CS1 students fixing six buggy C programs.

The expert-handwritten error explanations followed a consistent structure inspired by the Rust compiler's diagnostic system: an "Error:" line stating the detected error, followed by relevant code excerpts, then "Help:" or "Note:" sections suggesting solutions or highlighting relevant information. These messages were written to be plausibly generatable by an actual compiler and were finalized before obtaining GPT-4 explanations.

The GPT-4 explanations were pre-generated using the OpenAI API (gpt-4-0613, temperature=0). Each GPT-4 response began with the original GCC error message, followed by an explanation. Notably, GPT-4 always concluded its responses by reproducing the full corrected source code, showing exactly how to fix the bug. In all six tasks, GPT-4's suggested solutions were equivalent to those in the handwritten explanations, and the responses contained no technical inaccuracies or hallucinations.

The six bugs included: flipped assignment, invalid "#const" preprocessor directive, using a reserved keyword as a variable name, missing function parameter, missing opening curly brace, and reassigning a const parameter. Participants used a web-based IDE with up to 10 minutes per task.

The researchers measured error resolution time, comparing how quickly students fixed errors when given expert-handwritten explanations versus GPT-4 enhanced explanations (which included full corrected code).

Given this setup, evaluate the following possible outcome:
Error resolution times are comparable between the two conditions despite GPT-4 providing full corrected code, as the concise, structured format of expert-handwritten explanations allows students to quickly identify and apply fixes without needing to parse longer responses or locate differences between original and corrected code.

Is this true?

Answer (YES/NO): NO